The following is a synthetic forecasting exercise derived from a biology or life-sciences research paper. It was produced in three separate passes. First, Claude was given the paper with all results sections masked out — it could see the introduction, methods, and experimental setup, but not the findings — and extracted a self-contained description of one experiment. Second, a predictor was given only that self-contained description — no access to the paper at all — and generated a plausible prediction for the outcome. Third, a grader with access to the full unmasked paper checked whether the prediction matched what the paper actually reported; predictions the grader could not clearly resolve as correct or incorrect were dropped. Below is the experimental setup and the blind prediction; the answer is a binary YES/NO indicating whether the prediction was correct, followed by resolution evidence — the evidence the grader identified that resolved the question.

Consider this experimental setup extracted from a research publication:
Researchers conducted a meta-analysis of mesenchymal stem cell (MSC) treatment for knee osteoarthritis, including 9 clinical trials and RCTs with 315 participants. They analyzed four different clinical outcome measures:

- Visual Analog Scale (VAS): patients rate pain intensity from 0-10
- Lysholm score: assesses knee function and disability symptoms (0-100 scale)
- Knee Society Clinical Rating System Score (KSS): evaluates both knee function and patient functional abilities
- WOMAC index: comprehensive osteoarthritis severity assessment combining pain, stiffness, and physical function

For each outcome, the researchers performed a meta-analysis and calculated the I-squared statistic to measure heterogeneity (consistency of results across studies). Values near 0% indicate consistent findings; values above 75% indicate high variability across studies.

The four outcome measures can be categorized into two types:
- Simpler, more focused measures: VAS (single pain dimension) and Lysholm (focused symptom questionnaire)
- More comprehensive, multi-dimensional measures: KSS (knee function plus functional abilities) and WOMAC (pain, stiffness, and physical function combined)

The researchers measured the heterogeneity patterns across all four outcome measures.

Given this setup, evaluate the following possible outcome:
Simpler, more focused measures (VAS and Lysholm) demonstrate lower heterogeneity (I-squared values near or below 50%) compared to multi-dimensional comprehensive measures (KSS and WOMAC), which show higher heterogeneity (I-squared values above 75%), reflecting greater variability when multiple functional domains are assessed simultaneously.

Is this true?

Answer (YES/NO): NO